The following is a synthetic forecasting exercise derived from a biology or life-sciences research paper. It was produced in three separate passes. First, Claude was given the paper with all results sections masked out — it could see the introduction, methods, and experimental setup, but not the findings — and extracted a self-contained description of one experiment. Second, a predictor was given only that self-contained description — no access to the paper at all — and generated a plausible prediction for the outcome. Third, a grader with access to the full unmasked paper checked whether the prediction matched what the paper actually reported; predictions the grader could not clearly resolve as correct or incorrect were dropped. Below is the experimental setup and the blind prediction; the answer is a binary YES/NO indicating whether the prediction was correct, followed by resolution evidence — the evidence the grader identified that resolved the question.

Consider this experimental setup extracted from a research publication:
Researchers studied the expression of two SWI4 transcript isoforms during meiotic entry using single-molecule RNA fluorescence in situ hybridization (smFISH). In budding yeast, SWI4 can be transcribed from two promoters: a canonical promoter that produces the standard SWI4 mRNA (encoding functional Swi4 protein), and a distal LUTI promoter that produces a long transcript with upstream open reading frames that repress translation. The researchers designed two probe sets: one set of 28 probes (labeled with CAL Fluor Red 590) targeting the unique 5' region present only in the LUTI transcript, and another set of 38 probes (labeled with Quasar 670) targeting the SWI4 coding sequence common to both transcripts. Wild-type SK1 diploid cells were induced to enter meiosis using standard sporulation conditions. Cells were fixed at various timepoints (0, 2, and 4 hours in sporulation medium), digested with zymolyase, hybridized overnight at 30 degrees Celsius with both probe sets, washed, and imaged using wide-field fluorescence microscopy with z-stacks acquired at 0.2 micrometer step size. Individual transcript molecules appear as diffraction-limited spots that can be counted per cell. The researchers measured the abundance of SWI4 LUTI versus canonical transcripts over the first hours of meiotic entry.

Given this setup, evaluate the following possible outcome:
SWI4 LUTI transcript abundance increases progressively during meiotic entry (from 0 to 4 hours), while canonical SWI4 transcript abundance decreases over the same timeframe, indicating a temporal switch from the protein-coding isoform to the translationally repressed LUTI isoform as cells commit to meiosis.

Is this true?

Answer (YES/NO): YES